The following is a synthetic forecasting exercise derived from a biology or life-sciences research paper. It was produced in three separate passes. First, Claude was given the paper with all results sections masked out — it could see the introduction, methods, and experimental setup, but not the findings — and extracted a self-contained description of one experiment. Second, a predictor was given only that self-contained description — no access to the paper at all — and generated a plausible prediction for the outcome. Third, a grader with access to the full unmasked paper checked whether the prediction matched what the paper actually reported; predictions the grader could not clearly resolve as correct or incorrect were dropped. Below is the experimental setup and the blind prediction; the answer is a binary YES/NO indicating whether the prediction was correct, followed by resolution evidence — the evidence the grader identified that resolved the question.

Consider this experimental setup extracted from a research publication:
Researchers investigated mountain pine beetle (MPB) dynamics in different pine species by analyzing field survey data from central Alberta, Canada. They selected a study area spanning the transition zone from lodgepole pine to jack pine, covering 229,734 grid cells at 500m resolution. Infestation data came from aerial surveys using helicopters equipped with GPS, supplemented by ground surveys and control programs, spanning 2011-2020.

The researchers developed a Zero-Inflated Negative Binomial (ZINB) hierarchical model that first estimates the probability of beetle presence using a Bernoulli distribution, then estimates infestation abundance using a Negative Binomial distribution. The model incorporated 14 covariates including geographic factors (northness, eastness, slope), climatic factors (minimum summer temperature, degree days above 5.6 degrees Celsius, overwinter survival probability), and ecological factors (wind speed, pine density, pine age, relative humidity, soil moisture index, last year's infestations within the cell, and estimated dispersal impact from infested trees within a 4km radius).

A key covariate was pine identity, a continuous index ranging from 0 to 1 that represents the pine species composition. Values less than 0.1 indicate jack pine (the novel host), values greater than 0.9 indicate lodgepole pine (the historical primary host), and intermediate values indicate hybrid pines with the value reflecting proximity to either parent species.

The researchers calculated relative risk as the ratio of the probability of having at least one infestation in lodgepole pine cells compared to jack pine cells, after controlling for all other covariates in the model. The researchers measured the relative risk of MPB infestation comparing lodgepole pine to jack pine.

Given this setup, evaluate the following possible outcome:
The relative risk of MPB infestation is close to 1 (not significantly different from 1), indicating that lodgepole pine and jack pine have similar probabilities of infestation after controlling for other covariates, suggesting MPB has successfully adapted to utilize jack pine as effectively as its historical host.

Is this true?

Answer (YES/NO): NO